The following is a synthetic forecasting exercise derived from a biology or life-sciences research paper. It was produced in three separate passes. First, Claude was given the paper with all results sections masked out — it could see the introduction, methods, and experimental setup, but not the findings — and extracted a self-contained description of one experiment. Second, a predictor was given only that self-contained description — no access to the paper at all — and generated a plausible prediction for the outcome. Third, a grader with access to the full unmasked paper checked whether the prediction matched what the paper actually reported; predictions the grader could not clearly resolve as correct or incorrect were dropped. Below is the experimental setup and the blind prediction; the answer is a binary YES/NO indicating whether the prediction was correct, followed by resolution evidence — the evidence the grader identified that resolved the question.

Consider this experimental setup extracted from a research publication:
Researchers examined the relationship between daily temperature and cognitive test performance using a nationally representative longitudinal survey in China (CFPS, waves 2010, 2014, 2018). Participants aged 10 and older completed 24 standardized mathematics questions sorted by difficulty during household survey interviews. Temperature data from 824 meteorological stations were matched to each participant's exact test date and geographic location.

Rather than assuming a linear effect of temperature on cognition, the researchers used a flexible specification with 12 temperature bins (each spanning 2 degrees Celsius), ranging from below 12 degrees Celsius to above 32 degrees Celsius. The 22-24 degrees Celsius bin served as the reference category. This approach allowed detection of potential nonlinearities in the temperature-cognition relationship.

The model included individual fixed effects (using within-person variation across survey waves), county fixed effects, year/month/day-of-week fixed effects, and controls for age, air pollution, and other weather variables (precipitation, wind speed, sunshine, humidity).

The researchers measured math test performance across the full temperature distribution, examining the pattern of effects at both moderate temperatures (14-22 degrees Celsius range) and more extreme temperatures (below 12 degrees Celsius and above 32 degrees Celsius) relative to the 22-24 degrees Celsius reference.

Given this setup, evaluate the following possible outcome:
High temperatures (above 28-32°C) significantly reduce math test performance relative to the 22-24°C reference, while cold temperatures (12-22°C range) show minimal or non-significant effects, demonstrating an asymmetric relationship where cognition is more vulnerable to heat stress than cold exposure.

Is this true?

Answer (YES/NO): YES